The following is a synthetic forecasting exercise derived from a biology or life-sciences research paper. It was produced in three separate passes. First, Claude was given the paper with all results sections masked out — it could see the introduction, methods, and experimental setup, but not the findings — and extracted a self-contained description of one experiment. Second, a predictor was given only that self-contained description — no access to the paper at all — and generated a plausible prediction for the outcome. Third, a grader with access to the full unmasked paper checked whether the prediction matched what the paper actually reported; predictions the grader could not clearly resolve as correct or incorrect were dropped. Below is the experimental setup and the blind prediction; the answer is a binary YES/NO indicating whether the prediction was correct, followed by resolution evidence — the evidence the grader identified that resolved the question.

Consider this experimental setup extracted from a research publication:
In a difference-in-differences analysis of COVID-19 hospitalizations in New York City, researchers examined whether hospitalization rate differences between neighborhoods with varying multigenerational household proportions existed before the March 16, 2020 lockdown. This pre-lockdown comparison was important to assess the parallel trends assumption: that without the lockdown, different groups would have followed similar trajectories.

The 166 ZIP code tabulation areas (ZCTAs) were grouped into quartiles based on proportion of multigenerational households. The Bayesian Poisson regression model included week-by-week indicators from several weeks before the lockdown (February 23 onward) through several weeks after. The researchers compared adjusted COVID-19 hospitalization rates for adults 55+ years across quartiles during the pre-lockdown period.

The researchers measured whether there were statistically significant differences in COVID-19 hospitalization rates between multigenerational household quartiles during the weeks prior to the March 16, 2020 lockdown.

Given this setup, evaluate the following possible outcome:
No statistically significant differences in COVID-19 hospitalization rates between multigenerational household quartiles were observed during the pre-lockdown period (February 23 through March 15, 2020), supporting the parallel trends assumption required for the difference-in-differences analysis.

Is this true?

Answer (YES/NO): YES